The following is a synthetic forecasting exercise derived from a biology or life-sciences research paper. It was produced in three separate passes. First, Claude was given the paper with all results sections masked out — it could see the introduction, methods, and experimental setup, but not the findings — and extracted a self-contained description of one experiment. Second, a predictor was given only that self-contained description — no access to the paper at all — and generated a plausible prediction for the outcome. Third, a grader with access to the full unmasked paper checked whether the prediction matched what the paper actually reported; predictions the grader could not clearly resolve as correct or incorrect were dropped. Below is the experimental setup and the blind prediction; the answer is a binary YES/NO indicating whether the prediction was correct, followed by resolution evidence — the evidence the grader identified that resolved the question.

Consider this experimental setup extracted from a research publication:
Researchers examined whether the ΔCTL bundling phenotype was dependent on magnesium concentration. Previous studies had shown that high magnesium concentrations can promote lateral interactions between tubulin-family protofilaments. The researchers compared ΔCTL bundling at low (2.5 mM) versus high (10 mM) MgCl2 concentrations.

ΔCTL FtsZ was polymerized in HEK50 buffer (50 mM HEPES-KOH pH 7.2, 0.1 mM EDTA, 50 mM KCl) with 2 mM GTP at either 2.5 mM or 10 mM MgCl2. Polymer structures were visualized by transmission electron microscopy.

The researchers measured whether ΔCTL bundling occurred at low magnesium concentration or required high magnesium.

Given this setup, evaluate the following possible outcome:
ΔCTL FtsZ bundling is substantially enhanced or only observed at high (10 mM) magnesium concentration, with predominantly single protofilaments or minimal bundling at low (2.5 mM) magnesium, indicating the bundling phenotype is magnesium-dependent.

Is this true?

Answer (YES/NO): YES